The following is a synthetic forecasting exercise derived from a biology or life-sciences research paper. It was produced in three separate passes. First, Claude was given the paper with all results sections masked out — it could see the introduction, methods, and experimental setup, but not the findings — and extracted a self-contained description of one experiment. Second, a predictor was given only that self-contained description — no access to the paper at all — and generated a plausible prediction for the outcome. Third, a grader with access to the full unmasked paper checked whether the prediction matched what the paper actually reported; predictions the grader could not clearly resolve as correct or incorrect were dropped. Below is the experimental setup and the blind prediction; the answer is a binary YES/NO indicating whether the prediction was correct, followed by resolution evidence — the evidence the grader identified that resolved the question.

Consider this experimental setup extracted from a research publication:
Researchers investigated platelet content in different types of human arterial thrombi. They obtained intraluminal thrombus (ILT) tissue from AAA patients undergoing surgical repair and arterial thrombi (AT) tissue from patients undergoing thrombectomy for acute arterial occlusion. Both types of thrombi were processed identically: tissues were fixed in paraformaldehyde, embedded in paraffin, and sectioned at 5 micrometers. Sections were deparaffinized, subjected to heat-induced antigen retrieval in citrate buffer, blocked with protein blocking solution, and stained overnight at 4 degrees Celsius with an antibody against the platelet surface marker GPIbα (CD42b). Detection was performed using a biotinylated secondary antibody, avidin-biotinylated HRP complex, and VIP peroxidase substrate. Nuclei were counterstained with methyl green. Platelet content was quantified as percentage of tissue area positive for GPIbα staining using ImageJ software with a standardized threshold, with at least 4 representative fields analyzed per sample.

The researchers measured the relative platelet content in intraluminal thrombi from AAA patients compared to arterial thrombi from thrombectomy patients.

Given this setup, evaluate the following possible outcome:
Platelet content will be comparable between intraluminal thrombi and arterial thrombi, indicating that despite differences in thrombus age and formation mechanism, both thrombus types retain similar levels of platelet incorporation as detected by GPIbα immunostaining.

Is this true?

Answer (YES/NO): NO